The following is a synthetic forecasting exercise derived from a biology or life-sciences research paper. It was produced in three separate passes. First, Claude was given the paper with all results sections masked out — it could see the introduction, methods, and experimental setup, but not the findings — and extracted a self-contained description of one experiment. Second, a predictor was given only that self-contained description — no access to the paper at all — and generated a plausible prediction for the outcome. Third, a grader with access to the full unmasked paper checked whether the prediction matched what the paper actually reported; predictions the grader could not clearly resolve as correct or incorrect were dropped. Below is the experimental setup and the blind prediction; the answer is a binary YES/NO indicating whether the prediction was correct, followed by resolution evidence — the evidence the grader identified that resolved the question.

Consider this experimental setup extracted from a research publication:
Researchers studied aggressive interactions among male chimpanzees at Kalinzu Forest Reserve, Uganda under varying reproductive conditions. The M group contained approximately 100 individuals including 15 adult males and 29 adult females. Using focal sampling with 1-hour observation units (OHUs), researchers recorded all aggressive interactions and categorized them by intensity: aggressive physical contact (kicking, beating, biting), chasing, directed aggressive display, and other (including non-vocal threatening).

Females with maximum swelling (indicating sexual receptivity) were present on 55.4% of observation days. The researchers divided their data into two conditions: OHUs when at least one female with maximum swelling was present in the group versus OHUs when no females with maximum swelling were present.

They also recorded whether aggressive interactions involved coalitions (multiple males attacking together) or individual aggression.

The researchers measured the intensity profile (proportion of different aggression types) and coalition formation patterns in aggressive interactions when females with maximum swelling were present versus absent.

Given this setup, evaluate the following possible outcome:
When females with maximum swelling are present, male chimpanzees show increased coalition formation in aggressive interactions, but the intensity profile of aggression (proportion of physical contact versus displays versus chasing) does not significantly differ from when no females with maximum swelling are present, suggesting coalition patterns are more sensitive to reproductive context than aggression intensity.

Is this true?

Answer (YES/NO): NO